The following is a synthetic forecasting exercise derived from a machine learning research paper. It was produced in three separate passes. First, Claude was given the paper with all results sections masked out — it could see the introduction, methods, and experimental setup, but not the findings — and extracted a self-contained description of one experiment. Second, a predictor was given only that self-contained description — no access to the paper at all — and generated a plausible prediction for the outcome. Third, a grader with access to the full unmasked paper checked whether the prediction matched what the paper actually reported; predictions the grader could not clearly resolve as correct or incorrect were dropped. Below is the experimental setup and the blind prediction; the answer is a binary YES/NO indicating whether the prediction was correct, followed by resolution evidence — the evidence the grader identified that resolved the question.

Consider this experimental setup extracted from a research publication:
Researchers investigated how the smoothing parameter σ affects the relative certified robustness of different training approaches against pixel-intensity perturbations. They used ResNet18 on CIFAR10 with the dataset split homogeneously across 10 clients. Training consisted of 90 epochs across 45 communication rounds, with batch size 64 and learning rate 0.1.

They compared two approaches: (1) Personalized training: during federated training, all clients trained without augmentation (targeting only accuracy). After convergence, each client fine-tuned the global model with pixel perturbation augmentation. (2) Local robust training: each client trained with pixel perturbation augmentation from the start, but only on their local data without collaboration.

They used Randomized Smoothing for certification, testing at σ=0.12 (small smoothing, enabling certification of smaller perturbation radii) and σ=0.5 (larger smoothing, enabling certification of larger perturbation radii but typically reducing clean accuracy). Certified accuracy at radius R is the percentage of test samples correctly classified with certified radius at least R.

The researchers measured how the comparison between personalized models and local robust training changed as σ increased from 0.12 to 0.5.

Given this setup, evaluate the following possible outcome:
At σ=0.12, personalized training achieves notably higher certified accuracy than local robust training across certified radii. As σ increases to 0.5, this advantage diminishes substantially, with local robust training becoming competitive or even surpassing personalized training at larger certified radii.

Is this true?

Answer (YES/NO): YES